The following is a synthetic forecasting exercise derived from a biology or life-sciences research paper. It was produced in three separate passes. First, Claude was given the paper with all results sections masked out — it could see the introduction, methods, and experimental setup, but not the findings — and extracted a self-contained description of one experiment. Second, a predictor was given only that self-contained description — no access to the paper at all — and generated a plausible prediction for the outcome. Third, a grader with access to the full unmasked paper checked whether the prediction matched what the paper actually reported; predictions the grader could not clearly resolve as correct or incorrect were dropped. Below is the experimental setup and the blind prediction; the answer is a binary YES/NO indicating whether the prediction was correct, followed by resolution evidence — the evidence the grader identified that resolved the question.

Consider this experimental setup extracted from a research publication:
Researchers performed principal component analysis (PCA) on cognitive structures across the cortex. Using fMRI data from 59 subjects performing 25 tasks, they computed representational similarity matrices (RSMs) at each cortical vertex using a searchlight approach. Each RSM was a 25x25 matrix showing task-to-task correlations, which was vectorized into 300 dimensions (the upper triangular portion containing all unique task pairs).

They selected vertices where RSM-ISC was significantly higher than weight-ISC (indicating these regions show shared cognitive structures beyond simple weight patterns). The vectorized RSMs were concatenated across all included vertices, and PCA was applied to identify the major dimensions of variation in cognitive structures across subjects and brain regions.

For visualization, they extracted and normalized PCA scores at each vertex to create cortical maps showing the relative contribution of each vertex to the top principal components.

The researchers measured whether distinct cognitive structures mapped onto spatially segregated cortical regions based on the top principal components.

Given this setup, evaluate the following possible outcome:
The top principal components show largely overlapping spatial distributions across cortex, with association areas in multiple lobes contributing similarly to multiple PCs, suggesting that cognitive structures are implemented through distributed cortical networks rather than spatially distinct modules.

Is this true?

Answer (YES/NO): NO